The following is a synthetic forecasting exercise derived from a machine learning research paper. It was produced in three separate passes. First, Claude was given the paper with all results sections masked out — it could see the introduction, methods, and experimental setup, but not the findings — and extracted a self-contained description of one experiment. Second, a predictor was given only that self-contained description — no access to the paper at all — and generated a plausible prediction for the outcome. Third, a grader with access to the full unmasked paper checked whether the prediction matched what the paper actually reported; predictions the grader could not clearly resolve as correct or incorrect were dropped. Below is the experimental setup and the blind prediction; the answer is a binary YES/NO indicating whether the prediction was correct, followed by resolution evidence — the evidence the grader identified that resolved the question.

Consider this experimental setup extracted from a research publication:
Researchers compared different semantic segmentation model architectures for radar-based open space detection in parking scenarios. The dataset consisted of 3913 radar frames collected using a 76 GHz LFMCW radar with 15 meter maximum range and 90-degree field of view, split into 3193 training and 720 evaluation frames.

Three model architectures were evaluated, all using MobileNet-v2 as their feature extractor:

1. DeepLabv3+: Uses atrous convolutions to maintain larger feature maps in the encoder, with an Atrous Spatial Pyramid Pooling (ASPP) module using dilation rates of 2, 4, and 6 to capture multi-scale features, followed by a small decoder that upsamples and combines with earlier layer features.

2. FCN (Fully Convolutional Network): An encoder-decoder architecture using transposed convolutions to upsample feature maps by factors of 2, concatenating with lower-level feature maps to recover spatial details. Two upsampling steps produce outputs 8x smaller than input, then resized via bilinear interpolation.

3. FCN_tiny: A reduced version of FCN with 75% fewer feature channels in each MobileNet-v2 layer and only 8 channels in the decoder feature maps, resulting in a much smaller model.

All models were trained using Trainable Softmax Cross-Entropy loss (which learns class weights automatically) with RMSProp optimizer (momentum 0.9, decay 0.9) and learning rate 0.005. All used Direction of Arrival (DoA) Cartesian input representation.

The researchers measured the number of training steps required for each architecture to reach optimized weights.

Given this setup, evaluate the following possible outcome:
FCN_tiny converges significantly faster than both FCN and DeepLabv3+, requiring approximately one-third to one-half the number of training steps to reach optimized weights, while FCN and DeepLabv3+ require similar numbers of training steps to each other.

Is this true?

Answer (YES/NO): NO